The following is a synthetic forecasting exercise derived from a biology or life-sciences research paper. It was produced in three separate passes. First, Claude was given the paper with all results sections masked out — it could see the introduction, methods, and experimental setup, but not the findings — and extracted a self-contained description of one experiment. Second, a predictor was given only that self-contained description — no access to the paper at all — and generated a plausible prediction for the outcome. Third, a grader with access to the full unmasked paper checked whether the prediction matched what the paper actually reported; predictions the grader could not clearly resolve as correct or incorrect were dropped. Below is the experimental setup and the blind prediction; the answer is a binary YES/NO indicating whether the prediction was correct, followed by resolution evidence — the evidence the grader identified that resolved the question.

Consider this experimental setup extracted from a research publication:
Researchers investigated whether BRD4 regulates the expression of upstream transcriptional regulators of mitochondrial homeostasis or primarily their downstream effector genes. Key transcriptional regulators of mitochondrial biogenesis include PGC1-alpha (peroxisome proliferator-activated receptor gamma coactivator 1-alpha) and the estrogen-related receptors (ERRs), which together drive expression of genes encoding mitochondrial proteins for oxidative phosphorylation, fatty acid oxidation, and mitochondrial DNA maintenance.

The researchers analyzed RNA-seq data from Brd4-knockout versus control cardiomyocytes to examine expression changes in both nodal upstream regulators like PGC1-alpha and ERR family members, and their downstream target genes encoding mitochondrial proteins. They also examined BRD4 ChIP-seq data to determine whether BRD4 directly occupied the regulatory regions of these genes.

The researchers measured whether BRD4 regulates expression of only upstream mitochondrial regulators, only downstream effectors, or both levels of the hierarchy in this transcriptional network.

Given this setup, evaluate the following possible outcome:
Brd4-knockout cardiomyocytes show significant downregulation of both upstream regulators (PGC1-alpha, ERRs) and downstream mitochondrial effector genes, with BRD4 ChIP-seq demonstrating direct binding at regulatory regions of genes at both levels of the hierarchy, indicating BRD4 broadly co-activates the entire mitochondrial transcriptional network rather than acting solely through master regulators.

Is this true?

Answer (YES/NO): NO